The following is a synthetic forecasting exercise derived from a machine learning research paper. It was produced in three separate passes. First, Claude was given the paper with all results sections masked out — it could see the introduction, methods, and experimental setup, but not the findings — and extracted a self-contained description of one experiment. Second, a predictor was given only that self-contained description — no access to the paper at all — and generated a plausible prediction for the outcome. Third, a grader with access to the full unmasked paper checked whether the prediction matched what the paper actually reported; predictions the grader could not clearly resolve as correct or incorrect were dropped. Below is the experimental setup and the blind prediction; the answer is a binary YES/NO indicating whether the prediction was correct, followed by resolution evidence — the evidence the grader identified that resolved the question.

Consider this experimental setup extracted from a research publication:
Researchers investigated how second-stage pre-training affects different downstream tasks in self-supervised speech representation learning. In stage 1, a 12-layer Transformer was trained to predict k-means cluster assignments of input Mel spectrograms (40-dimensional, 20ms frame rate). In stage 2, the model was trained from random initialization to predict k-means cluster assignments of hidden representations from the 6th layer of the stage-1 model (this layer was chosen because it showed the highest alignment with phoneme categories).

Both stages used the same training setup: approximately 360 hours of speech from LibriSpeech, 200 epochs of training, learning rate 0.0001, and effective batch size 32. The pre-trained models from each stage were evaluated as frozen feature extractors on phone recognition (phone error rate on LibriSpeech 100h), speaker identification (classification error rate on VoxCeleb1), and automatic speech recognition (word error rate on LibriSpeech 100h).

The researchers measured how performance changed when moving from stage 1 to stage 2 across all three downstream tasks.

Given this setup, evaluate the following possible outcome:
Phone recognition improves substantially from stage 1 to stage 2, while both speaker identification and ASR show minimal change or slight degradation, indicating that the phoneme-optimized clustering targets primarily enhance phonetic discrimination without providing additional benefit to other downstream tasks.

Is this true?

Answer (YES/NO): NO